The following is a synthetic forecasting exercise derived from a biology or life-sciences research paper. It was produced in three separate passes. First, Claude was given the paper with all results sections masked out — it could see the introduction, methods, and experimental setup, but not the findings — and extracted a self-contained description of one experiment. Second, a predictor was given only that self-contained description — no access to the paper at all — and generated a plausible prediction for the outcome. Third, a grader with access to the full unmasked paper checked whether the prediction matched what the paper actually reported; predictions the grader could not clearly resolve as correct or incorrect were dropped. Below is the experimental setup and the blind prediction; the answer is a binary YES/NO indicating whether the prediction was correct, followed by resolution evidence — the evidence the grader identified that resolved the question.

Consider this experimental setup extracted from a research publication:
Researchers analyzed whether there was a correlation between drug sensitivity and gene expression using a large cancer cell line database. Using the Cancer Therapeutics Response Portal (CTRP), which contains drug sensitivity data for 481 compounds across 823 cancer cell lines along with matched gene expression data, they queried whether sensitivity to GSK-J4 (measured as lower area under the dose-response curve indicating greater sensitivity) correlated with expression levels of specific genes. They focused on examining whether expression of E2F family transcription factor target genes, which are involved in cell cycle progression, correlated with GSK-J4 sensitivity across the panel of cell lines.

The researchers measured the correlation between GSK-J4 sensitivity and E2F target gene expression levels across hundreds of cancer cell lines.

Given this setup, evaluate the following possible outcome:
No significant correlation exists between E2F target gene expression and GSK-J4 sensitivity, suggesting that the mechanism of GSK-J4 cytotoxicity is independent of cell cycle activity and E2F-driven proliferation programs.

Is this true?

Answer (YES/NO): NO